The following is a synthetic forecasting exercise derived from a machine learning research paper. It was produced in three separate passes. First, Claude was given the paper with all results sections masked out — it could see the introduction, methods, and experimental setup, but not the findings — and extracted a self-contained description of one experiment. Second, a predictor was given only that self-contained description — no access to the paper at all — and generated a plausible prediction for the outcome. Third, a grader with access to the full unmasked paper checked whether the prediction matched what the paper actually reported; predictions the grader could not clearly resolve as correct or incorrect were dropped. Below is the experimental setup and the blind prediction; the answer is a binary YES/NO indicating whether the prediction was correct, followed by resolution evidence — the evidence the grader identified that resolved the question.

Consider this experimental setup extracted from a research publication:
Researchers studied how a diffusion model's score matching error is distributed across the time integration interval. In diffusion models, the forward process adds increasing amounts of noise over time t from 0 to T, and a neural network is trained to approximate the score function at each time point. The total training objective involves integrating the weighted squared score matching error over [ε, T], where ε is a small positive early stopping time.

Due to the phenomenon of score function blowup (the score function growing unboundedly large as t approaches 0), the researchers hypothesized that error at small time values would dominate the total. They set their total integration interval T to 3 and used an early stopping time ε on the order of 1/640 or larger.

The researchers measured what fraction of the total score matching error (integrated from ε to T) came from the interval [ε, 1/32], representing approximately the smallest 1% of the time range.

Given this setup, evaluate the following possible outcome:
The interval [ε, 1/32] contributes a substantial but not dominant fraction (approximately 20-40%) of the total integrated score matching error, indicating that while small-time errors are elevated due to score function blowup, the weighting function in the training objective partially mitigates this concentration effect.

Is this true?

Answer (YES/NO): NO